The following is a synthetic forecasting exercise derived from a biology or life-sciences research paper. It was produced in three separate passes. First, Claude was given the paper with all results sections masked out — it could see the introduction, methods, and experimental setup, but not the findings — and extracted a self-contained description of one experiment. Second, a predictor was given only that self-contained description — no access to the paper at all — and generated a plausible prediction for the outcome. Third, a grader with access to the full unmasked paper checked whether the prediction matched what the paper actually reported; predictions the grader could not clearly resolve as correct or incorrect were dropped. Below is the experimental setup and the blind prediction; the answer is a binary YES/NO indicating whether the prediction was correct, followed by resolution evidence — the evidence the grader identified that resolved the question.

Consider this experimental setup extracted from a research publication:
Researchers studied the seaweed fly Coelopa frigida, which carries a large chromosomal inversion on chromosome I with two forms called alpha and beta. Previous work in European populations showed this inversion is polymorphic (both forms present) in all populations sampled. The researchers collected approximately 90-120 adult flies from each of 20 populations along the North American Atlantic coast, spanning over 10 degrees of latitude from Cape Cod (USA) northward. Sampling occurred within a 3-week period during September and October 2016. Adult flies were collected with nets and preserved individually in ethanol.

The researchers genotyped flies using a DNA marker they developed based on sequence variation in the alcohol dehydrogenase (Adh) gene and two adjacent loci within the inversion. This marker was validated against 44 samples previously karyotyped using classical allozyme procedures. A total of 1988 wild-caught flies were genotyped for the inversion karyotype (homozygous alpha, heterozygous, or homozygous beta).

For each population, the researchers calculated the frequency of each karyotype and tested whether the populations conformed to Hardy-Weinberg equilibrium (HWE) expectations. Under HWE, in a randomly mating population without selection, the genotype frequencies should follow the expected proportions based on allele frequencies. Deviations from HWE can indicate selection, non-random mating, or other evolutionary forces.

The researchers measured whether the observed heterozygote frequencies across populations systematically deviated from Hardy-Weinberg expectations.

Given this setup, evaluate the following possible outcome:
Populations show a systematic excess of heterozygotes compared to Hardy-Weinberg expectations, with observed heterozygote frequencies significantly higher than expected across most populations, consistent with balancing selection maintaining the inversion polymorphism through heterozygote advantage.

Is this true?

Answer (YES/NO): YES